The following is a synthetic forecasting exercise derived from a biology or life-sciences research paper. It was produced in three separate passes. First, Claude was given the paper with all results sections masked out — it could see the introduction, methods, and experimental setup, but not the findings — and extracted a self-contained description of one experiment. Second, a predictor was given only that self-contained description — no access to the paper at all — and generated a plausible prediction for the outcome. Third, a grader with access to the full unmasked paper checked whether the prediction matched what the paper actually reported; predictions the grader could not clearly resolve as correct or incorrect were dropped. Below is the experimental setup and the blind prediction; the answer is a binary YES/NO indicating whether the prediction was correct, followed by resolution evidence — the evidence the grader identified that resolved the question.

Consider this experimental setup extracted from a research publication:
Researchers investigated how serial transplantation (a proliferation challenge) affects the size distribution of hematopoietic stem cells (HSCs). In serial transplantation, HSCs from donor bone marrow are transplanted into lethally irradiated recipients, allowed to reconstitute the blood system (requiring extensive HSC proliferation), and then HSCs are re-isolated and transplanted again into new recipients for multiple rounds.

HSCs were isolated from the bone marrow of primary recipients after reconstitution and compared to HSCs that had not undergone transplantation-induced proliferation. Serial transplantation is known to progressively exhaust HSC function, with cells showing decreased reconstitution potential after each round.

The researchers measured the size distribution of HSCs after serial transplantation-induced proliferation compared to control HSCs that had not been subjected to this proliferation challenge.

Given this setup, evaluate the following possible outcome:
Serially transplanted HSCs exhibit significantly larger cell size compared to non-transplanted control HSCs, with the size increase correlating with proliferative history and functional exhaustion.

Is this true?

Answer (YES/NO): YES